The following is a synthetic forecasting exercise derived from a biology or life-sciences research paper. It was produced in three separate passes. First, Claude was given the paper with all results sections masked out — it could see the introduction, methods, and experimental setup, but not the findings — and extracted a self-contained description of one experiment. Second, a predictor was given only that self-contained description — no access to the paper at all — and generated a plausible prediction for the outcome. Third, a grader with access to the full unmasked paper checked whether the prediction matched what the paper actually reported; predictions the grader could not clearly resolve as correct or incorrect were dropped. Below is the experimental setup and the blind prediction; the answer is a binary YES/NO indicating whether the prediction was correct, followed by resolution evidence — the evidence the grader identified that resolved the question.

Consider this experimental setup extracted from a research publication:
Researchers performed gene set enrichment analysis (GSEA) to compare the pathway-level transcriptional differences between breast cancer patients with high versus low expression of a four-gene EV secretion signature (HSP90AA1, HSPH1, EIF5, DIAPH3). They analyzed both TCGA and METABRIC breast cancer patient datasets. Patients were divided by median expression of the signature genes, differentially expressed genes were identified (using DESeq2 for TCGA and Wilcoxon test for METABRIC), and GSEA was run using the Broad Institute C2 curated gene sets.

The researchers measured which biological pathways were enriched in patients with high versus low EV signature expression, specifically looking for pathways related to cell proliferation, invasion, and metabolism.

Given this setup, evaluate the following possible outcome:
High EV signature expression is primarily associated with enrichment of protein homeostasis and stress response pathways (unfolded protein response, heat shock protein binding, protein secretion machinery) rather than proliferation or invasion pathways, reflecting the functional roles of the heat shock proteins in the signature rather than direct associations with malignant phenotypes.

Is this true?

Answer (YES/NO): NO